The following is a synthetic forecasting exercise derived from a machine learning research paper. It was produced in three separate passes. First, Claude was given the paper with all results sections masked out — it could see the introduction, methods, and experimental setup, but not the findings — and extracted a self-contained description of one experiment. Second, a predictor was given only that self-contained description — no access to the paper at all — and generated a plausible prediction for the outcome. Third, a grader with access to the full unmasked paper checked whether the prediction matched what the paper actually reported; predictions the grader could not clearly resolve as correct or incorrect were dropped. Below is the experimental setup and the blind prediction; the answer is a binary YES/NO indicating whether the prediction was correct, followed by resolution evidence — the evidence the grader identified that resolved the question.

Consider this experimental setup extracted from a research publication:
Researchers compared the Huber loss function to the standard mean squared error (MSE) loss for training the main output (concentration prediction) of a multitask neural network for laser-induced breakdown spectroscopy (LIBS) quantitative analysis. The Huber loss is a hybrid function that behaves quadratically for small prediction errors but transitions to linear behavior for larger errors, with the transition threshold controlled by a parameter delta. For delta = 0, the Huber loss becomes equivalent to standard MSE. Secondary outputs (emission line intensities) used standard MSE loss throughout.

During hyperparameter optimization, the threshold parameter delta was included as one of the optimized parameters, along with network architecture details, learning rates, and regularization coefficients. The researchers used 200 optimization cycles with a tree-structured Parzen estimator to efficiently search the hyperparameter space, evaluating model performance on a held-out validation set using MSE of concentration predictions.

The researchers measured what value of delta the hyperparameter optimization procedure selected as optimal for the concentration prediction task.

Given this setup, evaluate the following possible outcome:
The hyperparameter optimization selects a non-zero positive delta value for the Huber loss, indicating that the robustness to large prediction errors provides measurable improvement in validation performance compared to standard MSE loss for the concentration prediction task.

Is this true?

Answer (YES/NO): NO